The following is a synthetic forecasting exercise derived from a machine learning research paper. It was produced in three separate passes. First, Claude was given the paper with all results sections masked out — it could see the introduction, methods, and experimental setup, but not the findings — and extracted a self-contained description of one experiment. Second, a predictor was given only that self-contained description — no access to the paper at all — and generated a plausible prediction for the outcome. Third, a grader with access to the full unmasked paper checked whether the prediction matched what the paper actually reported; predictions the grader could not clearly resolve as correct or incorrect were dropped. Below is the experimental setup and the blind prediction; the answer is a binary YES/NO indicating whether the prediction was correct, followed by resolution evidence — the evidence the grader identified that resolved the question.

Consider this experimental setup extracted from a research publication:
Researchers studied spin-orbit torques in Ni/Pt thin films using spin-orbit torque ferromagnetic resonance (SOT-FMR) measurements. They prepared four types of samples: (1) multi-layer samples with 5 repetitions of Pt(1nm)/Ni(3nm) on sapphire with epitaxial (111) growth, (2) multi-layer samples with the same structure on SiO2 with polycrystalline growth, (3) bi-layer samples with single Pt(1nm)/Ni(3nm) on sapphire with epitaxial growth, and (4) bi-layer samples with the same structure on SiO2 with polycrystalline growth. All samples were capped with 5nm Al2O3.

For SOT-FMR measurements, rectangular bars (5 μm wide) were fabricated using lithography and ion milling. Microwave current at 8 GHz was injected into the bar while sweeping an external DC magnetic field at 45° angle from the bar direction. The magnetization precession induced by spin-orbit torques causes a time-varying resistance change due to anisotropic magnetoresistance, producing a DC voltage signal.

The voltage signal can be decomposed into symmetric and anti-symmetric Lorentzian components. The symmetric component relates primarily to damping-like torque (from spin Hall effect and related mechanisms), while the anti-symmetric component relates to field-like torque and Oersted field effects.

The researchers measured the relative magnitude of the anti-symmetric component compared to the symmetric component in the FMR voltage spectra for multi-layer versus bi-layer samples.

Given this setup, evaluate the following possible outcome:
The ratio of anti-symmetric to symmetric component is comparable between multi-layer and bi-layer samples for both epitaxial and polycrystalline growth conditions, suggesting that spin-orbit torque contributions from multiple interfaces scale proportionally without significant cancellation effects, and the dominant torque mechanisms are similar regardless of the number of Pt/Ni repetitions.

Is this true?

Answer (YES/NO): NO